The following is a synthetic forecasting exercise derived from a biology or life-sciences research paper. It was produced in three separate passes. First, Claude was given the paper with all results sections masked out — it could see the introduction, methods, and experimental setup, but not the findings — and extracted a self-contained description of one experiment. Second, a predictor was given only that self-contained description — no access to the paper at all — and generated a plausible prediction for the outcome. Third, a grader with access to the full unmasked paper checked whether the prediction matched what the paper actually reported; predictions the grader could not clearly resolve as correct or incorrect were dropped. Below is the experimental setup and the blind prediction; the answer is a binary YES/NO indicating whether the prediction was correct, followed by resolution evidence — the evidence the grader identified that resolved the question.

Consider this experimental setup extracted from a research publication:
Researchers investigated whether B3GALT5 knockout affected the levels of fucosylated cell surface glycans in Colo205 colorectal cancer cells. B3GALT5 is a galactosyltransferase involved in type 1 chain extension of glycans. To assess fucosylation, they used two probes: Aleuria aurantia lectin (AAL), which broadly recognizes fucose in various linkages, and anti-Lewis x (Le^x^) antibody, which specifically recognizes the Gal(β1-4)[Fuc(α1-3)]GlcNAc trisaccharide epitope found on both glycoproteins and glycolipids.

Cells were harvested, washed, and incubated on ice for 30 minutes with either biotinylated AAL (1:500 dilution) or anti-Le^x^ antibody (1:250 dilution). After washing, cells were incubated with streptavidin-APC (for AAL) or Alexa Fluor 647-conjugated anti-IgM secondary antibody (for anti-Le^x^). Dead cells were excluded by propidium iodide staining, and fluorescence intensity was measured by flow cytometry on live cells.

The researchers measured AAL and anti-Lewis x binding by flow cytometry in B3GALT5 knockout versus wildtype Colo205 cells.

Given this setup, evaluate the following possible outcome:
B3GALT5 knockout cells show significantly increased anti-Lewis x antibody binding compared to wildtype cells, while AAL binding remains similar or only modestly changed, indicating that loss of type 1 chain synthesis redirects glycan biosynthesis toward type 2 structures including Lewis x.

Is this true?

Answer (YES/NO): NO